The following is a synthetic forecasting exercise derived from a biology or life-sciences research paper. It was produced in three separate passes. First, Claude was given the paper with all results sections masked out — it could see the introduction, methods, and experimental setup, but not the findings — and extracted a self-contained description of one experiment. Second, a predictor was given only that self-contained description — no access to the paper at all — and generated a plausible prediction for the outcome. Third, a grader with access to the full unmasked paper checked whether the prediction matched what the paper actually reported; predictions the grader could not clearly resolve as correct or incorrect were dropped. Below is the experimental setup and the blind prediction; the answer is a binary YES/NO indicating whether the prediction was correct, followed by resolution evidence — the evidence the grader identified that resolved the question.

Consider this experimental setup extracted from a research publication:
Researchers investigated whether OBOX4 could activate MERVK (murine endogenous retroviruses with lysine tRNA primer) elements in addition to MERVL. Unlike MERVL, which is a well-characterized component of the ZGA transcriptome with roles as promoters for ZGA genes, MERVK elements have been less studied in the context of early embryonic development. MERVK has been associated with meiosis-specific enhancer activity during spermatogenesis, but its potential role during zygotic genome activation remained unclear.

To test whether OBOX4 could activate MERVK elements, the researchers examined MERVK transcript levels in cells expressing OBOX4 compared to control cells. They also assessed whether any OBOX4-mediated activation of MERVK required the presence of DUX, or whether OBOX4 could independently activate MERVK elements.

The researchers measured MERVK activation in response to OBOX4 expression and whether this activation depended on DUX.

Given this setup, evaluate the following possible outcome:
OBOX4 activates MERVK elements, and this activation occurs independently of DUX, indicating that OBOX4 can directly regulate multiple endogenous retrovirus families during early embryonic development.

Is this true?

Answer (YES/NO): YES